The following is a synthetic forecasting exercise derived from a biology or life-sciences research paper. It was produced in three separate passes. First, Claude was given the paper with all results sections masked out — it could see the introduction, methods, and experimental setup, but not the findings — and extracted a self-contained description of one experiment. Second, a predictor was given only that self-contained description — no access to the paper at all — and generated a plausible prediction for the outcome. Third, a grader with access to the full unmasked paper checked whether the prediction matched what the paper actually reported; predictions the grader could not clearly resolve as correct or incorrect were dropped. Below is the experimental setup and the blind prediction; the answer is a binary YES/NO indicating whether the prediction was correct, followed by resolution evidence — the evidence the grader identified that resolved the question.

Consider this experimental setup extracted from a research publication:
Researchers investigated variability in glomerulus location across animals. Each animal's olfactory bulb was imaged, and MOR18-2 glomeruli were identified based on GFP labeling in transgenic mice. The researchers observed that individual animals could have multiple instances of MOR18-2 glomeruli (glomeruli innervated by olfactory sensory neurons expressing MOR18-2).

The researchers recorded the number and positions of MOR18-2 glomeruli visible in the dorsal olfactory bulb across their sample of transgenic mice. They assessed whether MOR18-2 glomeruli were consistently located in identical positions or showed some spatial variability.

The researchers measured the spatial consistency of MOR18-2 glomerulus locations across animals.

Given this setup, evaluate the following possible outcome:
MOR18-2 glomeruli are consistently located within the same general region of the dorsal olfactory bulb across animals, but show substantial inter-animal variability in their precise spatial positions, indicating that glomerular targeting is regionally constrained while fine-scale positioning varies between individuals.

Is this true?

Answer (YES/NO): YES